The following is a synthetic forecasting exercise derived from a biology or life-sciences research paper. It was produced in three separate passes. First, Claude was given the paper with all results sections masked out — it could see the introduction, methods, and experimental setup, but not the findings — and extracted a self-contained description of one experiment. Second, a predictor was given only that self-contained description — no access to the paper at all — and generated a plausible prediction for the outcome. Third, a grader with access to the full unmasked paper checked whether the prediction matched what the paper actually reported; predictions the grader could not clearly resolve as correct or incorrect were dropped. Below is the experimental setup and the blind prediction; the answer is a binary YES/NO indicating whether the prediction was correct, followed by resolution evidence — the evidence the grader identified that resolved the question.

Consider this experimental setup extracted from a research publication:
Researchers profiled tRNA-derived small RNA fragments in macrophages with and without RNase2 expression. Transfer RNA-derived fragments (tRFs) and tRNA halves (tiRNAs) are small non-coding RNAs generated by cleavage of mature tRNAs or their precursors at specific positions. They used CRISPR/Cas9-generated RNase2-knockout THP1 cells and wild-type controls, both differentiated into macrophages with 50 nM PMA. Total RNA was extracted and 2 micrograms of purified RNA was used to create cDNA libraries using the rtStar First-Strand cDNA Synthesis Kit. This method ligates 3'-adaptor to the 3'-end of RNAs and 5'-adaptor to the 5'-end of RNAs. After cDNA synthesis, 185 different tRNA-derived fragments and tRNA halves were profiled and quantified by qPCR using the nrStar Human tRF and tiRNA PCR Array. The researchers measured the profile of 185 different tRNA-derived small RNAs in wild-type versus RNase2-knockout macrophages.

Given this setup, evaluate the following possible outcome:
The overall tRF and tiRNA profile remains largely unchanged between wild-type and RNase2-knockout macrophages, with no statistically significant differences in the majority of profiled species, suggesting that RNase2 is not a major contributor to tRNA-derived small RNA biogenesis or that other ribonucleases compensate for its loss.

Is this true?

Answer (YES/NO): NO